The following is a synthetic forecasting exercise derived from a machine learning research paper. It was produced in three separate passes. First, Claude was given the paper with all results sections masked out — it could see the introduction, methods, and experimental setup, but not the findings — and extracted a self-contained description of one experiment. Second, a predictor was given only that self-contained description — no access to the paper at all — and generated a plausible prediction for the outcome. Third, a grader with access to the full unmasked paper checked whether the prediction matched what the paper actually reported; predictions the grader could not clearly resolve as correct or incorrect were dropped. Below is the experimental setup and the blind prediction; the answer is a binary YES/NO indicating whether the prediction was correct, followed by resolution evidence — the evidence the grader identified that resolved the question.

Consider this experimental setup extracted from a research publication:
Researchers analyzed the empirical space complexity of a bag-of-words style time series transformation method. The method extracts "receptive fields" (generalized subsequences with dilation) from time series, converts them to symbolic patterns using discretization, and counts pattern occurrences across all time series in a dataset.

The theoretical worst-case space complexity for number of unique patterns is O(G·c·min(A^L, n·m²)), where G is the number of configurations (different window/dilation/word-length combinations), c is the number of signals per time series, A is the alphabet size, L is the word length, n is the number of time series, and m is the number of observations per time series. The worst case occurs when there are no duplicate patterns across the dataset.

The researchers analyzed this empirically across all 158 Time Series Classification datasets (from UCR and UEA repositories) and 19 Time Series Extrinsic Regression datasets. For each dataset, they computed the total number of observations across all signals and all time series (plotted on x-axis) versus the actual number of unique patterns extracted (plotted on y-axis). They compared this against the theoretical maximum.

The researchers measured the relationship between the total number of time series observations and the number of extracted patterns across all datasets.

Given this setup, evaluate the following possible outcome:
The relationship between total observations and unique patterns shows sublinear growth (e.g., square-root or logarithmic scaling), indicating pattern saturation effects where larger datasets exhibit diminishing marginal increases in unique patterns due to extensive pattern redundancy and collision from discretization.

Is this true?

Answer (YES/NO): NO